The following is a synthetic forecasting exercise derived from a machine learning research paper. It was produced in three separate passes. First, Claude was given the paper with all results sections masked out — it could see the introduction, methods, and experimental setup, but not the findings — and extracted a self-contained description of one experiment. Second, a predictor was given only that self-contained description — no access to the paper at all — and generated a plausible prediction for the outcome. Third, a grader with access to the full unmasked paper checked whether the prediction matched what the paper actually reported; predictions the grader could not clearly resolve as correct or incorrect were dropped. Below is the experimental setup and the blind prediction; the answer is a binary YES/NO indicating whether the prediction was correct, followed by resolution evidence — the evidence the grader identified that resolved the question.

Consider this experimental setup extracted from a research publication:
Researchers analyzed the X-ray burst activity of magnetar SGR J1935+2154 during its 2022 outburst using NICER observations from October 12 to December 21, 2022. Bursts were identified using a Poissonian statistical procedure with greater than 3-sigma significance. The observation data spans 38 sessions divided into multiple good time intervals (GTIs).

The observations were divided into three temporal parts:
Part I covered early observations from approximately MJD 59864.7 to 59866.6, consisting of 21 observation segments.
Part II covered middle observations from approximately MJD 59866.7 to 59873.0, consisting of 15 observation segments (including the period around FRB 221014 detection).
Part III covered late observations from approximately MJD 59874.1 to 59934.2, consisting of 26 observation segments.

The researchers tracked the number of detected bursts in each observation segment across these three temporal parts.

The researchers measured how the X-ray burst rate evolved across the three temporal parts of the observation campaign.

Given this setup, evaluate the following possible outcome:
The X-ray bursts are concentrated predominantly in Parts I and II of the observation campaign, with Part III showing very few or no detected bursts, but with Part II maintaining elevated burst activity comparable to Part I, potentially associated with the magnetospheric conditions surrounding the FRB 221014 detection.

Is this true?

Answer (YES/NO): NO